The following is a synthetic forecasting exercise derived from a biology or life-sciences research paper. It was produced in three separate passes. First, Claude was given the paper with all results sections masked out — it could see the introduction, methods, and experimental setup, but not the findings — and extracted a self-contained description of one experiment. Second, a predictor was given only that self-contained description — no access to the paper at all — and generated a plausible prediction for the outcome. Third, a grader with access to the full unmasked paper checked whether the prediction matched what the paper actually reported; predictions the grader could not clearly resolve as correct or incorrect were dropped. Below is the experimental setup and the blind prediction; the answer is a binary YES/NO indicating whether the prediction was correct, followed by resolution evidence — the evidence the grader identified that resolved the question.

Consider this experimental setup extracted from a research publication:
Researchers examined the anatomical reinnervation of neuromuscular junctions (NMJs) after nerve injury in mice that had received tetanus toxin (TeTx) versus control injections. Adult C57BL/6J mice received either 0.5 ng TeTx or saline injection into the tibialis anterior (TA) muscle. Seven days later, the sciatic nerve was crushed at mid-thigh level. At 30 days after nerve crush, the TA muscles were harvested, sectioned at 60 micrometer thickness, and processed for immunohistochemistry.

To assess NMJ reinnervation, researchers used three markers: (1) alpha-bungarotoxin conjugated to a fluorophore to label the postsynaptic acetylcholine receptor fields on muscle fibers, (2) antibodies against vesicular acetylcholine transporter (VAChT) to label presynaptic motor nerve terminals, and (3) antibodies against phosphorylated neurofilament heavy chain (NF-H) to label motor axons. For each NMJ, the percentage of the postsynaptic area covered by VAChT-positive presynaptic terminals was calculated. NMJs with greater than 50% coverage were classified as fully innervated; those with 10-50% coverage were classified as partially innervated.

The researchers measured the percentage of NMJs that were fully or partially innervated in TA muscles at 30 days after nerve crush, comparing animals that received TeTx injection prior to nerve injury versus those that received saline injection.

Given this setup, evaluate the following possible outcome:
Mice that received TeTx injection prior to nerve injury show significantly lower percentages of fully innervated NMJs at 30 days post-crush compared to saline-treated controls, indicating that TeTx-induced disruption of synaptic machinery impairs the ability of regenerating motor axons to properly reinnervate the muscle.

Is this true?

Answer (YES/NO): NO